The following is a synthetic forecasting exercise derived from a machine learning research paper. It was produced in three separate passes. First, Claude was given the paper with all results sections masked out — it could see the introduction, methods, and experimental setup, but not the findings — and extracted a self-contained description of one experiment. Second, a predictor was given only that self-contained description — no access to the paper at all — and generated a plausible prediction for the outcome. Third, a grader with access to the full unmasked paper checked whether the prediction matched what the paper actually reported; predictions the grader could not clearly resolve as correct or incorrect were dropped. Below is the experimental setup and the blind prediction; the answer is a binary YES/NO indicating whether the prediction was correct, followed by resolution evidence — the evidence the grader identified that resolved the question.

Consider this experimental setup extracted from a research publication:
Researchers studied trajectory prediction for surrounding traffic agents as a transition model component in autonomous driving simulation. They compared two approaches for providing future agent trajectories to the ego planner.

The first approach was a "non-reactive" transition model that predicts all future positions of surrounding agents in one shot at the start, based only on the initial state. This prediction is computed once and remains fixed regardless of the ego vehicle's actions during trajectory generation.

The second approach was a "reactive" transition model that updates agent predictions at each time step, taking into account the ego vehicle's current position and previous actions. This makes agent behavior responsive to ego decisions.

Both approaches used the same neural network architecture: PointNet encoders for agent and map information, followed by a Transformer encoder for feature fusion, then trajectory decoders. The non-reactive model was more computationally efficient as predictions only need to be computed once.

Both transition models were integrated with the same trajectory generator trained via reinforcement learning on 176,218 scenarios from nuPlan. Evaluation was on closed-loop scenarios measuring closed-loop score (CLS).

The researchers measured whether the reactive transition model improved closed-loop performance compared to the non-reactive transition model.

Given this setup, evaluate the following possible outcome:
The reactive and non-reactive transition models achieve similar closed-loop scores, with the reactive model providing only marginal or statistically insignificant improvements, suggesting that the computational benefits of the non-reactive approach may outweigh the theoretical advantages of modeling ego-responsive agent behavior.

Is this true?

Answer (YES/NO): NO